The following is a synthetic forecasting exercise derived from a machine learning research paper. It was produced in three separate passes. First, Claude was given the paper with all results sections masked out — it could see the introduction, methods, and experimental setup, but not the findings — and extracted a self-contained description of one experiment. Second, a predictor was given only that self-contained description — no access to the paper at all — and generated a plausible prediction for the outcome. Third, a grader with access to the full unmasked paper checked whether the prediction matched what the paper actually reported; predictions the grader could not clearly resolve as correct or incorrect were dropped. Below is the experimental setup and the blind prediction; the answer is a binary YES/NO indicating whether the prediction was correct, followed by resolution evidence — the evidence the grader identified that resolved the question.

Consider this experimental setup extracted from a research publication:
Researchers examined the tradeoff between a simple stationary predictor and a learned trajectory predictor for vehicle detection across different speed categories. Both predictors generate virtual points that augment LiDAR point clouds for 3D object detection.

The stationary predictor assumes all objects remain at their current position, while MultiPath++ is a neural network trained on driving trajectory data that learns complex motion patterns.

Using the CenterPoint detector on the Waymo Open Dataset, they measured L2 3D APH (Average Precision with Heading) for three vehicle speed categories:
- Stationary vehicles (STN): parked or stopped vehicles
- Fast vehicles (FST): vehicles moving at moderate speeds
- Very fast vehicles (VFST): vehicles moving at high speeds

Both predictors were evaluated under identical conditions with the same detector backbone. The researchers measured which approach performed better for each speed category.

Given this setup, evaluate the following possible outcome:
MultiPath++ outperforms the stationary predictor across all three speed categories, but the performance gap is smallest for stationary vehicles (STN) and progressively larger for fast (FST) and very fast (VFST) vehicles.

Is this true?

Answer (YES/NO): NO